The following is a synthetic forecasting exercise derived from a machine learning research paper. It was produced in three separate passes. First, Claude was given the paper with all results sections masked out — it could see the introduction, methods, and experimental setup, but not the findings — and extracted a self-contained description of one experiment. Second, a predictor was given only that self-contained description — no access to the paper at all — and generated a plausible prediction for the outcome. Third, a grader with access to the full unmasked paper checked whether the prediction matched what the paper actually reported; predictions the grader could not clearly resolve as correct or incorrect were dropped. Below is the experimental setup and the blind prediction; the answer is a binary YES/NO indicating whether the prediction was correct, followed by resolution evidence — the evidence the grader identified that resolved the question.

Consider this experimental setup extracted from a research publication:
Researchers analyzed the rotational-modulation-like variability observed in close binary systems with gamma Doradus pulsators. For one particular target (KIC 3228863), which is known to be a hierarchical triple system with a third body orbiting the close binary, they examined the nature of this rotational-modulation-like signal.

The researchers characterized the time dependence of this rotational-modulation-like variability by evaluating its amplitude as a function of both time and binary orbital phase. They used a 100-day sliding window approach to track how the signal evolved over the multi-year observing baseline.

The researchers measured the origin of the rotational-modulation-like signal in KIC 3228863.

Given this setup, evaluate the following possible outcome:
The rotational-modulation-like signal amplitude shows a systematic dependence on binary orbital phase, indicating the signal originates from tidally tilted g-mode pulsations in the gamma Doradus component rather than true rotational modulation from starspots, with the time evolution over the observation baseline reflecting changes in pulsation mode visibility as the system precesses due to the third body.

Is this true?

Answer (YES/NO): NO